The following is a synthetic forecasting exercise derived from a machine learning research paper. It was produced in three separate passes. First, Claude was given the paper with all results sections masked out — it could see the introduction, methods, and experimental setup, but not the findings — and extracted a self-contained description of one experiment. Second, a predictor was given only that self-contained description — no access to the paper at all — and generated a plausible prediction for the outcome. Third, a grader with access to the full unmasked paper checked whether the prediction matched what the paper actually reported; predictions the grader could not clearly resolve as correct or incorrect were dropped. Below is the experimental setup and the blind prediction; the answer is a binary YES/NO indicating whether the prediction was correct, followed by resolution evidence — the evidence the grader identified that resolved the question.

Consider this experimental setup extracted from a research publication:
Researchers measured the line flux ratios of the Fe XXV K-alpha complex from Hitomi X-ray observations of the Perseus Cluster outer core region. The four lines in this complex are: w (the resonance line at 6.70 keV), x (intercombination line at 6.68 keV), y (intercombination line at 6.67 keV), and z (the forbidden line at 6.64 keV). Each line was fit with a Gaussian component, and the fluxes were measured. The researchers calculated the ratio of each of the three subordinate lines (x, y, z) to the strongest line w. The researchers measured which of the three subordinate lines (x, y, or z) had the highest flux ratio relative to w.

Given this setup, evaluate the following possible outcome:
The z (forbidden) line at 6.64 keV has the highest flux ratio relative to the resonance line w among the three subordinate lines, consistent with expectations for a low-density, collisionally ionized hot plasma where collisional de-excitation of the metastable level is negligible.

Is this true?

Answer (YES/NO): YES